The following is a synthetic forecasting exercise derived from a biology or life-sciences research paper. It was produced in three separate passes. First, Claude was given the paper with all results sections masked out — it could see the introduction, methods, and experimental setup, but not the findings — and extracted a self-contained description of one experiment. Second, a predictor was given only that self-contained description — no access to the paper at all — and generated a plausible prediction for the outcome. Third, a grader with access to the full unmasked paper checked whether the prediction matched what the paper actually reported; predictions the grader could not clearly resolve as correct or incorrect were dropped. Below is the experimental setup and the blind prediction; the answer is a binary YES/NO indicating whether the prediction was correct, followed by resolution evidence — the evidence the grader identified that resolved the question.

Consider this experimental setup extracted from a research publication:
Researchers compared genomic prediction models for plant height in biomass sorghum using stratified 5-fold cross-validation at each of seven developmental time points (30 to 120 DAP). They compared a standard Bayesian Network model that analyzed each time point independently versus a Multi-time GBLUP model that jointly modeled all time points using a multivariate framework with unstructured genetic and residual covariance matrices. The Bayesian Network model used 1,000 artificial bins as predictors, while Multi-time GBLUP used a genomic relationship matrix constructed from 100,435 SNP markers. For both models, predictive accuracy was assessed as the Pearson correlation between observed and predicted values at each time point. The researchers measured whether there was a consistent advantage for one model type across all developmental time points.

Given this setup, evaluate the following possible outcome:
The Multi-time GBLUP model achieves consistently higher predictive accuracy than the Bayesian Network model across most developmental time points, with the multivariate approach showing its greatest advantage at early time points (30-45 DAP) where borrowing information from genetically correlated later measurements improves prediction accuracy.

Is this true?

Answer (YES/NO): NO